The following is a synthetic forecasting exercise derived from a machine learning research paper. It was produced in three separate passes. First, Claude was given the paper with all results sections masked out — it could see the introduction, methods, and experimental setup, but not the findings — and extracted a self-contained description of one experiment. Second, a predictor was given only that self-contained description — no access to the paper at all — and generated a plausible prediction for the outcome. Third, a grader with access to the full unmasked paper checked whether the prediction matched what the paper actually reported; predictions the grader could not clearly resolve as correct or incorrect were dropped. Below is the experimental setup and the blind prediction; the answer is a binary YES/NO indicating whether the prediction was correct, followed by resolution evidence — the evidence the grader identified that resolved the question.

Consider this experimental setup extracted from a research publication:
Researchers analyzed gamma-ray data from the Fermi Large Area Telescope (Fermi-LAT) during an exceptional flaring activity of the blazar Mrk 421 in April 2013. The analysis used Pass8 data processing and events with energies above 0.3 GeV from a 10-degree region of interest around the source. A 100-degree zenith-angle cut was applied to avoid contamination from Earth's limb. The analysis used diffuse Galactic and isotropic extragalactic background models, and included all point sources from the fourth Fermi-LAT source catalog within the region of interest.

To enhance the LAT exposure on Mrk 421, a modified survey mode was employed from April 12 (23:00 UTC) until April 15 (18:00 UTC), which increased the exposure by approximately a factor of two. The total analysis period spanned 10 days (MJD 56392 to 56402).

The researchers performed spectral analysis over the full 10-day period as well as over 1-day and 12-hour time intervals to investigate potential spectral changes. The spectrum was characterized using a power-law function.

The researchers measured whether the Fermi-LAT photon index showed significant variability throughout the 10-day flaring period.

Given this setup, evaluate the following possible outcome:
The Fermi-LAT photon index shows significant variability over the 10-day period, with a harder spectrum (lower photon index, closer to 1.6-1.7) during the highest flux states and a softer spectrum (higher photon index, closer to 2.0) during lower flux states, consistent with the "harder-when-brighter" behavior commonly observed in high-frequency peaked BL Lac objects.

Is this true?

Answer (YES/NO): NO